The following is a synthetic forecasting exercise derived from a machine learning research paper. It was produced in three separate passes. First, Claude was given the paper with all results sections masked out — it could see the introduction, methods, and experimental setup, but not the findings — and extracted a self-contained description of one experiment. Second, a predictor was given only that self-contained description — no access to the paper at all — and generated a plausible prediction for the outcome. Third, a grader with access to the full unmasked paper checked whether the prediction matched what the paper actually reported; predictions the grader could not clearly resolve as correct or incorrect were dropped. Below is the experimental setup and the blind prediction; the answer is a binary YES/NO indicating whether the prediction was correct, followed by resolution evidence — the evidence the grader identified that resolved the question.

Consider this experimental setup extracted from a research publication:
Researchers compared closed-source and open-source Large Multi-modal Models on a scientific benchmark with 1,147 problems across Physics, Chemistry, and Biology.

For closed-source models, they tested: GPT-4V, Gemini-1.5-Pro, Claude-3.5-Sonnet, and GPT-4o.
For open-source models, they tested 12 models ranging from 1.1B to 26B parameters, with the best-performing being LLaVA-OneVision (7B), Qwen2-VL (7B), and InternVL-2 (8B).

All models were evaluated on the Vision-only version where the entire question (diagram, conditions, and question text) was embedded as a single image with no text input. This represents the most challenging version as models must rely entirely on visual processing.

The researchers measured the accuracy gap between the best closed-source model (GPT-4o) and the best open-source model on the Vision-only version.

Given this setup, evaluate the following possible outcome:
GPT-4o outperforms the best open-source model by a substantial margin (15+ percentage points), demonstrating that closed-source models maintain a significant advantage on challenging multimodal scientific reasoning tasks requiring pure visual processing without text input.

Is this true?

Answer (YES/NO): NO